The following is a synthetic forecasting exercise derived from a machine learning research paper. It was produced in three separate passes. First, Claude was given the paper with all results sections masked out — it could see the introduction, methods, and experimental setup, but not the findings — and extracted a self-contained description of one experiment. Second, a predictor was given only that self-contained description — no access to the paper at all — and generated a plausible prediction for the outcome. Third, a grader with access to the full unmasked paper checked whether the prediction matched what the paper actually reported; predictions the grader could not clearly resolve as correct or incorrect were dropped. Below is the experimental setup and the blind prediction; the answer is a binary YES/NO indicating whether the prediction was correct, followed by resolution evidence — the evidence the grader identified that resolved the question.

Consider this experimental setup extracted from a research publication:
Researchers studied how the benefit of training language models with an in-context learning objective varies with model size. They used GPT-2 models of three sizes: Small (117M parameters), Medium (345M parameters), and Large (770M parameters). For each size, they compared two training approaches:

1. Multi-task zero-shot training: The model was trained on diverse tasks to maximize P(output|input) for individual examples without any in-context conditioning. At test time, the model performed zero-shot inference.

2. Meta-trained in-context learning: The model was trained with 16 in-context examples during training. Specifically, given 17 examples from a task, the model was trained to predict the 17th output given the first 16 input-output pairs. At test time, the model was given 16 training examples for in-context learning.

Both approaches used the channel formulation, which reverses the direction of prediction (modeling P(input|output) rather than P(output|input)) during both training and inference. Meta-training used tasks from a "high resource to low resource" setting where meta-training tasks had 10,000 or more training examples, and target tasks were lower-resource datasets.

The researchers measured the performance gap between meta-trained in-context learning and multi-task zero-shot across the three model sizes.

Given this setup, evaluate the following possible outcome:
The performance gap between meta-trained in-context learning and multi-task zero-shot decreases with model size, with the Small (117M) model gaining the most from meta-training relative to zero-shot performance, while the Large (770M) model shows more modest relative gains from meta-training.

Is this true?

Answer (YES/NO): NO